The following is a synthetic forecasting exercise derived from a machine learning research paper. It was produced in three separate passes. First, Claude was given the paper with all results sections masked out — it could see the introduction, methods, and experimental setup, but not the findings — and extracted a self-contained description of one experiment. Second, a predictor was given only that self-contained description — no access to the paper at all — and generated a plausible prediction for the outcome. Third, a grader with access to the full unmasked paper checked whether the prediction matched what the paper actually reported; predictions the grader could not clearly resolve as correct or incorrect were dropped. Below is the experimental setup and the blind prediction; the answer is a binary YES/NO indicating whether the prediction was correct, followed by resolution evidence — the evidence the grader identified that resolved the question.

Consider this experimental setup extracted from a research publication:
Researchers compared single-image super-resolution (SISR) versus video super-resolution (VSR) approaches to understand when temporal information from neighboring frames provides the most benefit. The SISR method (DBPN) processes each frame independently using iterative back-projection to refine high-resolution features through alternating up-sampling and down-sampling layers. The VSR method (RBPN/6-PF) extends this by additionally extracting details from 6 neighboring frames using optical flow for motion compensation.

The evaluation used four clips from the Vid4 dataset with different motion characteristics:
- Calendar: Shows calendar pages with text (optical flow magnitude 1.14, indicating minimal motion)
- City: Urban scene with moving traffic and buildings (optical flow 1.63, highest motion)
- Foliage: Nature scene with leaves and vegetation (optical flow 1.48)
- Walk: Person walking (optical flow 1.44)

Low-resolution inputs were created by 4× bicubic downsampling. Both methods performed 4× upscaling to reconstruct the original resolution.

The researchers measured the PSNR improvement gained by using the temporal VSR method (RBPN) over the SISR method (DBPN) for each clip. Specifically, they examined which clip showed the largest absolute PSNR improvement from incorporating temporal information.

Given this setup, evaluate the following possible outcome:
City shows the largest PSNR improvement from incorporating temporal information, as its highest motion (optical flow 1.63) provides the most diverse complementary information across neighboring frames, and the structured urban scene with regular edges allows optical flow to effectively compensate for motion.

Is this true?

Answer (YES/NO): NO